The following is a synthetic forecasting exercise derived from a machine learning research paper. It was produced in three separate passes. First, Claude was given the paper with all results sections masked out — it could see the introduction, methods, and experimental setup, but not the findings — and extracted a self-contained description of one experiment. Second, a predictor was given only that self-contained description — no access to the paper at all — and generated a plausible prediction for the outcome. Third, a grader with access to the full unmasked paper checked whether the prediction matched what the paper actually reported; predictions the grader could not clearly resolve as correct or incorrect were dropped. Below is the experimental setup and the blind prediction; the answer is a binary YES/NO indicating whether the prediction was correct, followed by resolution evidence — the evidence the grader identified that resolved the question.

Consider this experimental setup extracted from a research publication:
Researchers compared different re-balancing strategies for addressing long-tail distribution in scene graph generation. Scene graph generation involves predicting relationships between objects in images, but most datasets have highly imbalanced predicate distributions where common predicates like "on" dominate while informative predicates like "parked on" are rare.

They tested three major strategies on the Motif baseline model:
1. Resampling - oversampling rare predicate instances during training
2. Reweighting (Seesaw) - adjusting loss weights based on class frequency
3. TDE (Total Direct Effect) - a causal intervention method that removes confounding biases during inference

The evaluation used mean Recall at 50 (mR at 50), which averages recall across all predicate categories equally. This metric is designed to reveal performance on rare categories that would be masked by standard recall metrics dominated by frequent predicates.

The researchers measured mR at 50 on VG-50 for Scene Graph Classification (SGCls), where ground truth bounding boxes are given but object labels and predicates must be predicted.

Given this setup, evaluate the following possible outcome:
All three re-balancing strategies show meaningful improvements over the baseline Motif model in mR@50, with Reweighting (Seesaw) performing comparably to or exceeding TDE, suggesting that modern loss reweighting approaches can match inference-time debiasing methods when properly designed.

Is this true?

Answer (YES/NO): YES